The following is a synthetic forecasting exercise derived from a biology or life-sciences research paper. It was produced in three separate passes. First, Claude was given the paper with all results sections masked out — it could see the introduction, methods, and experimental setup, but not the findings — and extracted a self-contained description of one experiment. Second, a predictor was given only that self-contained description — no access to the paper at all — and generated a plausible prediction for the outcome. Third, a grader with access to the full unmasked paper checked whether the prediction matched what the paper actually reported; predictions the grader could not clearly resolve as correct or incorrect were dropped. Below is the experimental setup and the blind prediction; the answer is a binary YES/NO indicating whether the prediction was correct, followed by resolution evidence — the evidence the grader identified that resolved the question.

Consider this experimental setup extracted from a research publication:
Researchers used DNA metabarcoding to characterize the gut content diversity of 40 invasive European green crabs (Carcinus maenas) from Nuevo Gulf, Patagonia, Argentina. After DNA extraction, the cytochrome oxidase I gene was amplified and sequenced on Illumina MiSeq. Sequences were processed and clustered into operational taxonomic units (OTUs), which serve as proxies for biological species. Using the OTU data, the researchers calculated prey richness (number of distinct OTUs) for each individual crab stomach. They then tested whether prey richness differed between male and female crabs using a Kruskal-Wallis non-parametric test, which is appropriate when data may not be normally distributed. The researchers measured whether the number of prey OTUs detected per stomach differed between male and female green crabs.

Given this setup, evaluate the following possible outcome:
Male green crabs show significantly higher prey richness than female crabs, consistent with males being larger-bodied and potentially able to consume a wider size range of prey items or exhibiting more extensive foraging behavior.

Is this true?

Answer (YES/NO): YES